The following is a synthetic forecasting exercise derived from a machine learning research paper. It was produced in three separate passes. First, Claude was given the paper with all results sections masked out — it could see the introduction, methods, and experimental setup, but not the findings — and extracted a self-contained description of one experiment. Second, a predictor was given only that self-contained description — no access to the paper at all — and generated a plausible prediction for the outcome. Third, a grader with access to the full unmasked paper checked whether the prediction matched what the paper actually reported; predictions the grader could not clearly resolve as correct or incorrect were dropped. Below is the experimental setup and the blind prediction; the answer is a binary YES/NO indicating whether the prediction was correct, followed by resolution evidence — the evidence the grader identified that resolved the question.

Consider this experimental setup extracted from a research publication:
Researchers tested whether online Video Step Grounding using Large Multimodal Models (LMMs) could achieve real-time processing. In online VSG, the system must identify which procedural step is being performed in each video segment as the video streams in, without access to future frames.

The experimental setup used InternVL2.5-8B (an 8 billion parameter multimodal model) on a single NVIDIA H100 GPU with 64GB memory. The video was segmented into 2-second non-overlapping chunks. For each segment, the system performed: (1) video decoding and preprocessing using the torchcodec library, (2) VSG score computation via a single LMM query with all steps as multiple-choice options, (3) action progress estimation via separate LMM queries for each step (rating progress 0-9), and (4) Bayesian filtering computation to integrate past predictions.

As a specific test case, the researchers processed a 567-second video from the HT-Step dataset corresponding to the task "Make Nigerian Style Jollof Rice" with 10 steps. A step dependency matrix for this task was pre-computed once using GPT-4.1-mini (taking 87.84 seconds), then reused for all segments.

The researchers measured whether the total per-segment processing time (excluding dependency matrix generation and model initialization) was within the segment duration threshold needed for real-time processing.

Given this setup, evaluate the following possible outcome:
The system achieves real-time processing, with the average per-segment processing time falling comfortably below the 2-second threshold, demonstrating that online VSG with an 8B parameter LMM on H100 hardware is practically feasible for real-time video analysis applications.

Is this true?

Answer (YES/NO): NO